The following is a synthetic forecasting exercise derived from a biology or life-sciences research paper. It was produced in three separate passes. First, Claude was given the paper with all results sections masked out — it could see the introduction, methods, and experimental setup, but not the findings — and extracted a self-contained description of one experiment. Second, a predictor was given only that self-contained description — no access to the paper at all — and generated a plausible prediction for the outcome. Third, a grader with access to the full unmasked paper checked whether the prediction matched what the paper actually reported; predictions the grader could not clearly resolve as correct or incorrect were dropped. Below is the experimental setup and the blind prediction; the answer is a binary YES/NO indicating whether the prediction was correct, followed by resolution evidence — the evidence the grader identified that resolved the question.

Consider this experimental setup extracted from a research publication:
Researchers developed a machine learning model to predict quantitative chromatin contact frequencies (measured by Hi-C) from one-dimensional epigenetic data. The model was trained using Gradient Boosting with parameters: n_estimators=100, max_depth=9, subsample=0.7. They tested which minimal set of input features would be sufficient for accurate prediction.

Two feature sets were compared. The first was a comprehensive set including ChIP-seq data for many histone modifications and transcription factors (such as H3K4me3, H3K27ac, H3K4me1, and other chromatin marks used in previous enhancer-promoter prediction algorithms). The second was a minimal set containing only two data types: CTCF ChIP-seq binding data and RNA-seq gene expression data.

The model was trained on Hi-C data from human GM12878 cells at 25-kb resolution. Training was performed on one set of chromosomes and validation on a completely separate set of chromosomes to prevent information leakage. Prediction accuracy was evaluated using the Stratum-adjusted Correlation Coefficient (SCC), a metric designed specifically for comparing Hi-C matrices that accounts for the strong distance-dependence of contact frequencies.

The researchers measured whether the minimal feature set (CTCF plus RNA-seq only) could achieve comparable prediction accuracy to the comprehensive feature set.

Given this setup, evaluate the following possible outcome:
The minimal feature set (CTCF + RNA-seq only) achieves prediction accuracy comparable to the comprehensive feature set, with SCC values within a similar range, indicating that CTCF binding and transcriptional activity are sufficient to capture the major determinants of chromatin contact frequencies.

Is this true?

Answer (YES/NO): YES